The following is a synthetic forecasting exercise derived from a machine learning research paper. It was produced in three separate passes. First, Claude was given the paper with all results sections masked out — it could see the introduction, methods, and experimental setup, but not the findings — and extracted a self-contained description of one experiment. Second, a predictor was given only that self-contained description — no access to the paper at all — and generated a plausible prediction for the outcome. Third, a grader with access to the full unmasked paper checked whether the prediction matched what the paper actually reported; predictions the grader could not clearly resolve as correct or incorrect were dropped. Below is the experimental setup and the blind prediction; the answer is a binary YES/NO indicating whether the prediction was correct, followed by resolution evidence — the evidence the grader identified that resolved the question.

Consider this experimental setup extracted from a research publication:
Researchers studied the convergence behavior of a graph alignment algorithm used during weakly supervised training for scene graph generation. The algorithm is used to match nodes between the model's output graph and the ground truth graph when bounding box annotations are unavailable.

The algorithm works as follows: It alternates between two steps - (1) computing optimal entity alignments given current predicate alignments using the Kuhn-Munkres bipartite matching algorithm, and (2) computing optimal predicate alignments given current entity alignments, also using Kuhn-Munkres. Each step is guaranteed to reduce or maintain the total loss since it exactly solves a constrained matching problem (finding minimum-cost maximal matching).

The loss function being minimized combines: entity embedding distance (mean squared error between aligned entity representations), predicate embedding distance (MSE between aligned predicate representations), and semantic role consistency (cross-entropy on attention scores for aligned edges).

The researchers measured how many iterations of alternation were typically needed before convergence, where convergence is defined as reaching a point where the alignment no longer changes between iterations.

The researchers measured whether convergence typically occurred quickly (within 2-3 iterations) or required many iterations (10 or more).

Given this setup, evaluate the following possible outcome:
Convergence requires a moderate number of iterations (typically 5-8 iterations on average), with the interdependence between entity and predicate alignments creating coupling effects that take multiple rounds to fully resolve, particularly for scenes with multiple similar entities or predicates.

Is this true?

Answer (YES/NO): NO